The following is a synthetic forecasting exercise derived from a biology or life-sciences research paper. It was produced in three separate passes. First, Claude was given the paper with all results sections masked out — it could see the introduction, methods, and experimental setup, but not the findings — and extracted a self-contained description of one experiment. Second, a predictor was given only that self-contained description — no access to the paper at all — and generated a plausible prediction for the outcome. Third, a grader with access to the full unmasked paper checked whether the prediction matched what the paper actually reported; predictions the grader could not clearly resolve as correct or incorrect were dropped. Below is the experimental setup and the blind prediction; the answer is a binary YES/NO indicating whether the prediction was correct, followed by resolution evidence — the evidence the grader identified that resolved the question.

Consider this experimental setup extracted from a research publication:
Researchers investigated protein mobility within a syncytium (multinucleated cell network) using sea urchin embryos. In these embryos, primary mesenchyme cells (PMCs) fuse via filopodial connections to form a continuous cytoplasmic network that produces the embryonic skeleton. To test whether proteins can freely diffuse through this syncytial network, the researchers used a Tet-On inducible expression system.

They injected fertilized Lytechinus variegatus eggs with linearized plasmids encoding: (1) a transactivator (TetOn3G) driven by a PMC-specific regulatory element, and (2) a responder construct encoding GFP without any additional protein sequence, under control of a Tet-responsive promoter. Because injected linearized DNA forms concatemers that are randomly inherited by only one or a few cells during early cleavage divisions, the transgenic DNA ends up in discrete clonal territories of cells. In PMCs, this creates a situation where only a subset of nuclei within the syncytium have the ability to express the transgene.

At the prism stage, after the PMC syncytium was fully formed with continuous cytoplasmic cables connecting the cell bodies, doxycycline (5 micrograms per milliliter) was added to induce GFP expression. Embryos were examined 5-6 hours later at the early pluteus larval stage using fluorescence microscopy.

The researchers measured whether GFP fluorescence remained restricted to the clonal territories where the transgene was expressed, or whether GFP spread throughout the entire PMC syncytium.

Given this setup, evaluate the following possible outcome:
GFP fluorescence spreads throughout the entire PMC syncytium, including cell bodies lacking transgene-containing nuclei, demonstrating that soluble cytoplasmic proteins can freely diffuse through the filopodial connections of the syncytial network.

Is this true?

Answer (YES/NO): YES